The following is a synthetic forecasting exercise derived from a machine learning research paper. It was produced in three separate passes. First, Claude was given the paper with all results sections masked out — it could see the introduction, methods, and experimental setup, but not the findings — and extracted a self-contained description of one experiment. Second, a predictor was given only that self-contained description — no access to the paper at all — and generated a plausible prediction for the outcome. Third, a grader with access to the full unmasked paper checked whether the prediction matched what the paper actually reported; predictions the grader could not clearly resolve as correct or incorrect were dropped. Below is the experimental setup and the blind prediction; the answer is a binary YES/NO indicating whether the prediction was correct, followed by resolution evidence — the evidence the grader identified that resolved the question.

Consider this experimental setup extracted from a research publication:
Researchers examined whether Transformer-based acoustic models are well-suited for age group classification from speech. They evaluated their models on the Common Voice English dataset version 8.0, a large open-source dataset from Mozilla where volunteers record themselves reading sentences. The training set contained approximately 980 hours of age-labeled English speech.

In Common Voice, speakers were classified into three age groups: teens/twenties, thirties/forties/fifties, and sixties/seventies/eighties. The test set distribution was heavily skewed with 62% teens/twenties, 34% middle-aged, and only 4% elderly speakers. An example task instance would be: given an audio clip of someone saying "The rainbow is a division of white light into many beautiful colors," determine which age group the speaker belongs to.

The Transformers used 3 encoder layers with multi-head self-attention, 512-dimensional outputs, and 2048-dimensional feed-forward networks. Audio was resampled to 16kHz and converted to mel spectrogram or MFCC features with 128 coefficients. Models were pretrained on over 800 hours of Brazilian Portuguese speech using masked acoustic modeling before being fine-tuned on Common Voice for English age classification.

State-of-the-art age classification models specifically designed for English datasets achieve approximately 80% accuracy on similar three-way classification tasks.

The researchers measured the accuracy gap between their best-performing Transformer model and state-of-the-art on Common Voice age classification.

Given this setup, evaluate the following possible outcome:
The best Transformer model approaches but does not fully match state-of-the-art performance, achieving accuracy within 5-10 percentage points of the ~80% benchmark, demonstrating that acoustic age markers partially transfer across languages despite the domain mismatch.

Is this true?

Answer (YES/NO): NO